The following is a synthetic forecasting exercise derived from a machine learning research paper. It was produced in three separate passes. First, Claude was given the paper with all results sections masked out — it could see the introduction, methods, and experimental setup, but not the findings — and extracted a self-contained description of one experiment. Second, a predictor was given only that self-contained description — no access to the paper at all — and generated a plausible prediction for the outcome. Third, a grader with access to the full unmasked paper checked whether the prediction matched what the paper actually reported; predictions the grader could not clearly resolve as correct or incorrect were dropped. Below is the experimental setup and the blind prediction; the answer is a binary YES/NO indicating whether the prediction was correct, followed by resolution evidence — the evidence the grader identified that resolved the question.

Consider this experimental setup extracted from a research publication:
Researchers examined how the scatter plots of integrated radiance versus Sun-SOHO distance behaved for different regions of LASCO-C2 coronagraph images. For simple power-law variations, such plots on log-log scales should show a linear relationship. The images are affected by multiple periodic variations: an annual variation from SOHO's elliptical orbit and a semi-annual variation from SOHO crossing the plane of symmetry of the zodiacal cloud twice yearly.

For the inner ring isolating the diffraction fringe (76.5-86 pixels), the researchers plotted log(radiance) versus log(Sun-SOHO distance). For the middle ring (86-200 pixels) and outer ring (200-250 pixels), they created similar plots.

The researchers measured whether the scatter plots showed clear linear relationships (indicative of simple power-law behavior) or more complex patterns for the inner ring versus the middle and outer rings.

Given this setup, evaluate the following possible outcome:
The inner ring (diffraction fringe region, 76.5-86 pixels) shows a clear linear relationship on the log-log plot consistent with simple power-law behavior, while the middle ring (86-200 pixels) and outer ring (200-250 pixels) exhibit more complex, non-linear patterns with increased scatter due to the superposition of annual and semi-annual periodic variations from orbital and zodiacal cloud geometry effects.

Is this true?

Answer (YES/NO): YES